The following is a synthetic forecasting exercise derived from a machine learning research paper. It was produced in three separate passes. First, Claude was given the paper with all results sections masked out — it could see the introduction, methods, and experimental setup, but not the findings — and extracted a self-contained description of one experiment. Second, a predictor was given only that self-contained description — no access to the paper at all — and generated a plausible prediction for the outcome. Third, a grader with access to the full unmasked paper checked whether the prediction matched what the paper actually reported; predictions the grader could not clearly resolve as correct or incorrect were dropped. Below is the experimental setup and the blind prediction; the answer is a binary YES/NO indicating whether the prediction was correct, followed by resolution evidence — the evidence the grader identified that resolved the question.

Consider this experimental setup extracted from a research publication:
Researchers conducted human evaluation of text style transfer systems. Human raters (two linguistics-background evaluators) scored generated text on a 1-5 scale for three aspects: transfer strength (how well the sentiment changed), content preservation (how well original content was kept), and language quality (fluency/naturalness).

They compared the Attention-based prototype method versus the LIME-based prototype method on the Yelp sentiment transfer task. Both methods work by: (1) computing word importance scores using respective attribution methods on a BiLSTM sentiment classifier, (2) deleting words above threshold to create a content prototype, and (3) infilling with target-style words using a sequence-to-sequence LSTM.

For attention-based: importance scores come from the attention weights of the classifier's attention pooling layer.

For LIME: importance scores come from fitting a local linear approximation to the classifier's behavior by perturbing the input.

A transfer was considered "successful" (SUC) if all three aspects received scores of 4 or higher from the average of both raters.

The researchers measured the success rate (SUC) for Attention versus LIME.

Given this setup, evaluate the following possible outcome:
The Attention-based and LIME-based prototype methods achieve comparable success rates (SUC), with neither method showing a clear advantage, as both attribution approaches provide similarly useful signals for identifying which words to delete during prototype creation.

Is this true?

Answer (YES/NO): NO